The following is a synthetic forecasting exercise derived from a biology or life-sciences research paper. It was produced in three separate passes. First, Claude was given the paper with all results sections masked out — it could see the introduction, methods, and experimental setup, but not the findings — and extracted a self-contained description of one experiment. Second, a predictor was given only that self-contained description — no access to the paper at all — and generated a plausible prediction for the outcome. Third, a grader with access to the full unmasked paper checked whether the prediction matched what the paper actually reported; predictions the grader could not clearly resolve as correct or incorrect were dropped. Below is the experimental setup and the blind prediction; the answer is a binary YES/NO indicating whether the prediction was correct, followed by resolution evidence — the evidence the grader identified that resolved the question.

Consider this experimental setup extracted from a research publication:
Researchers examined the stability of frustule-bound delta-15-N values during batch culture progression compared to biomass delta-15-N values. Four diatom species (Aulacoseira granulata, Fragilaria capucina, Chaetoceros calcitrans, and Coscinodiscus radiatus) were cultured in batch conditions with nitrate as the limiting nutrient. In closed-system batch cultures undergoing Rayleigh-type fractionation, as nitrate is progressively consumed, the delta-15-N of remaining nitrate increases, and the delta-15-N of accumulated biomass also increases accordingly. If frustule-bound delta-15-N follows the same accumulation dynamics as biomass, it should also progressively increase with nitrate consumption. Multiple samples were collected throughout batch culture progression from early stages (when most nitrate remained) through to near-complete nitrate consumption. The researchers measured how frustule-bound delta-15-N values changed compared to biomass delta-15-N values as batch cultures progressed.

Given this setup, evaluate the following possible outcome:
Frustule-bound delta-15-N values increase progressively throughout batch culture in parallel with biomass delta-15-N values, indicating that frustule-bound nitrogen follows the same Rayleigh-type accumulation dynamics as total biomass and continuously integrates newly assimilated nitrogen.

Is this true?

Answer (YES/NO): NO